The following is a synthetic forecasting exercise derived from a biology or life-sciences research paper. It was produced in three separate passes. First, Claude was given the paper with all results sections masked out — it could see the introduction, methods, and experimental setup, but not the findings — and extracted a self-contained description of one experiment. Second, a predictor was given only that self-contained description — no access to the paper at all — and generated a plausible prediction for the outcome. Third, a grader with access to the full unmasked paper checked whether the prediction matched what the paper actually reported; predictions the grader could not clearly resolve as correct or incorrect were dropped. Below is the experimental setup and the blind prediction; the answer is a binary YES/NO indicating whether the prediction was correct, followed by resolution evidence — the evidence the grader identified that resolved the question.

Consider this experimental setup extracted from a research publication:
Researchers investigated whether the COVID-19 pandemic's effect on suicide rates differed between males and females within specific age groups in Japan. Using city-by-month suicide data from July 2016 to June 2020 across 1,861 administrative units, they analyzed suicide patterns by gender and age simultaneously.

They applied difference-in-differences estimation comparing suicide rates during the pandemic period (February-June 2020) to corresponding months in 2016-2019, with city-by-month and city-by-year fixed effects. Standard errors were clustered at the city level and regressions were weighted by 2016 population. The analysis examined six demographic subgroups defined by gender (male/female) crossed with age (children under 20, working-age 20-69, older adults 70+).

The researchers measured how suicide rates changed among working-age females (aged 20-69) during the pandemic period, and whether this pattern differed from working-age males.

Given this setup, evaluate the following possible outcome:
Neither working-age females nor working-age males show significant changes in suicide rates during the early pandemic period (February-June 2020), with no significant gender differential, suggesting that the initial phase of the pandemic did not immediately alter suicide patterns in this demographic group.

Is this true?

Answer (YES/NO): NO